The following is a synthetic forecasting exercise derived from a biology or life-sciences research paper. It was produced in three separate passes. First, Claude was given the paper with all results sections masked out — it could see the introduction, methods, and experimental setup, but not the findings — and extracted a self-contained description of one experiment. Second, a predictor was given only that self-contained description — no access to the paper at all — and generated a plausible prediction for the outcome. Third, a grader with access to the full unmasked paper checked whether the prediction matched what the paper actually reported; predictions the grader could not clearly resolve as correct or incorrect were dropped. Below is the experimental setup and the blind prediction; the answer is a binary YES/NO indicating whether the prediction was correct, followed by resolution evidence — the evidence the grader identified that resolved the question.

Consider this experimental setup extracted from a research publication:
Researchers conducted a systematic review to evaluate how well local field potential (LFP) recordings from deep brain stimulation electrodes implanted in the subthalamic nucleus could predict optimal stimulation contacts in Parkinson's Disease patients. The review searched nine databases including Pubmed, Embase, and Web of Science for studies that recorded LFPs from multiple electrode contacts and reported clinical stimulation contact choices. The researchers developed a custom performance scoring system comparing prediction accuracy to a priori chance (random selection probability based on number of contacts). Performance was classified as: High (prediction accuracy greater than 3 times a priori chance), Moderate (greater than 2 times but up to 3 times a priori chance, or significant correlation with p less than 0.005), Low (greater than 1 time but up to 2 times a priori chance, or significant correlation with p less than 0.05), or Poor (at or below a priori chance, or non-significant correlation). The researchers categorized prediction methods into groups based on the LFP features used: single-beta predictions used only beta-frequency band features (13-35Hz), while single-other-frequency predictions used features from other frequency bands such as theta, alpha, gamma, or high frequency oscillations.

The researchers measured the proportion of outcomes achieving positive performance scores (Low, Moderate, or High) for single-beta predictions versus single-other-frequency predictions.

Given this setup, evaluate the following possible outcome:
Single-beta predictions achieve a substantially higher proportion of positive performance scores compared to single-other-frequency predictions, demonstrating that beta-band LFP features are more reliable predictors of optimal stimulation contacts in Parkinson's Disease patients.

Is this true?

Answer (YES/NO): YES